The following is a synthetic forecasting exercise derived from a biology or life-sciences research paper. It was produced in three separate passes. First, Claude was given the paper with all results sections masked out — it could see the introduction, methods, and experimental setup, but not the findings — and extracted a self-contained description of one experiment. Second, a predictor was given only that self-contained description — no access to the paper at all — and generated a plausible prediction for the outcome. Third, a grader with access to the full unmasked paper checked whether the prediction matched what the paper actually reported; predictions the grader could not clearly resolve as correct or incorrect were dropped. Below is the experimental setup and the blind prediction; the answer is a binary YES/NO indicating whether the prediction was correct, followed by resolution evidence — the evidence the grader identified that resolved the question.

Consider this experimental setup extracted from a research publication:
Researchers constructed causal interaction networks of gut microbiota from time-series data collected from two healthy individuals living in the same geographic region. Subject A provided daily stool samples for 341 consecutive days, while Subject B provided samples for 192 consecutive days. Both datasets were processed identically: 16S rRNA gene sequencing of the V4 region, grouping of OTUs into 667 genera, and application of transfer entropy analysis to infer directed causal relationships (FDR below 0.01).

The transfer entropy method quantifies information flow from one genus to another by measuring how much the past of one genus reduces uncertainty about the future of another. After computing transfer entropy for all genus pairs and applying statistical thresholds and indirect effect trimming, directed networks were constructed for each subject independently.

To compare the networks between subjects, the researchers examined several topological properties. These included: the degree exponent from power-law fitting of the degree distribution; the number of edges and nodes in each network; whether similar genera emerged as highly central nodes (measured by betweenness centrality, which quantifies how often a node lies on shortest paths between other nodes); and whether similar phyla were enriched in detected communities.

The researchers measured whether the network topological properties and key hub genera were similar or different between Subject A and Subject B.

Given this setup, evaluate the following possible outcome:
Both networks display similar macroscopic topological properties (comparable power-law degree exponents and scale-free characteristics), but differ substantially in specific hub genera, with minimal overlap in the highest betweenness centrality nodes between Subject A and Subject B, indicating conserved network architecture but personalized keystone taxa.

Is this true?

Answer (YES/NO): YES